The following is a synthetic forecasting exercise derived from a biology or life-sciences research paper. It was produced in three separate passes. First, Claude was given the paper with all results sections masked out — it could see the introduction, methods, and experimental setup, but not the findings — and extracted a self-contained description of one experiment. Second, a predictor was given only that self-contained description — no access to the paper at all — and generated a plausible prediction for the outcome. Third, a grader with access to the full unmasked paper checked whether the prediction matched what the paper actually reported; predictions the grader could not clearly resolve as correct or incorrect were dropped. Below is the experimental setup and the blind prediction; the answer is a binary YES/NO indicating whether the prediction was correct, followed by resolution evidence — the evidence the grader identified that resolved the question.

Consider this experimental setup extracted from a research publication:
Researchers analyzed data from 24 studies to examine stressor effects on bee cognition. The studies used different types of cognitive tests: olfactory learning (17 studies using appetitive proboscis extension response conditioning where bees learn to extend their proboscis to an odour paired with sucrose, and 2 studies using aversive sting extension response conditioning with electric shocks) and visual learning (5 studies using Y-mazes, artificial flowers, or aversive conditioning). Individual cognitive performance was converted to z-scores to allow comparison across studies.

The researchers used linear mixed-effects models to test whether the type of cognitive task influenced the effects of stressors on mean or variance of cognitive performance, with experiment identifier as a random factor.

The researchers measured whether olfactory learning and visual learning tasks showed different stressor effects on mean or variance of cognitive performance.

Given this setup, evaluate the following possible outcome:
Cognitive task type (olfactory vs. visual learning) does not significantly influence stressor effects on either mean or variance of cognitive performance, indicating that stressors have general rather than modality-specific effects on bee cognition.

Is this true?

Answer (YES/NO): YES